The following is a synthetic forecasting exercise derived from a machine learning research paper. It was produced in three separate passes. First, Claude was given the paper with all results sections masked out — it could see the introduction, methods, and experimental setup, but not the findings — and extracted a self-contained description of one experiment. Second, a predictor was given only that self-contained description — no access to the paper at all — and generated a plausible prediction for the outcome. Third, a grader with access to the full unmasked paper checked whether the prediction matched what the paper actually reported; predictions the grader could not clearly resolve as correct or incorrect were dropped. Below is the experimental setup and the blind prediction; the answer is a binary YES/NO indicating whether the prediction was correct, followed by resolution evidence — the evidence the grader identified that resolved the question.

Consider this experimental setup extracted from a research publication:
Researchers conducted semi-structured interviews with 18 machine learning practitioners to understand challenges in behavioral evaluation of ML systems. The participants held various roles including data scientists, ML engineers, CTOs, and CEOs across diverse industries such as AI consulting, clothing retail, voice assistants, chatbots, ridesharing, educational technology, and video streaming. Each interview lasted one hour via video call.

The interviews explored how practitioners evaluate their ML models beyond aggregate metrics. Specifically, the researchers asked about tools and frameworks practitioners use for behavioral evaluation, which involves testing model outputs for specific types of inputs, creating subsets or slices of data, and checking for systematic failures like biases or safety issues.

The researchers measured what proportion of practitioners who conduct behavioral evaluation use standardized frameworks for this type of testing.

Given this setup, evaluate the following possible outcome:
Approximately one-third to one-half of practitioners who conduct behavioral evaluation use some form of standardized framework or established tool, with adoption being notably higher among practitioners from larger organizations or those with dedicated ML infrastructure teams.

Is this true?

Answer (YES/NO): NO